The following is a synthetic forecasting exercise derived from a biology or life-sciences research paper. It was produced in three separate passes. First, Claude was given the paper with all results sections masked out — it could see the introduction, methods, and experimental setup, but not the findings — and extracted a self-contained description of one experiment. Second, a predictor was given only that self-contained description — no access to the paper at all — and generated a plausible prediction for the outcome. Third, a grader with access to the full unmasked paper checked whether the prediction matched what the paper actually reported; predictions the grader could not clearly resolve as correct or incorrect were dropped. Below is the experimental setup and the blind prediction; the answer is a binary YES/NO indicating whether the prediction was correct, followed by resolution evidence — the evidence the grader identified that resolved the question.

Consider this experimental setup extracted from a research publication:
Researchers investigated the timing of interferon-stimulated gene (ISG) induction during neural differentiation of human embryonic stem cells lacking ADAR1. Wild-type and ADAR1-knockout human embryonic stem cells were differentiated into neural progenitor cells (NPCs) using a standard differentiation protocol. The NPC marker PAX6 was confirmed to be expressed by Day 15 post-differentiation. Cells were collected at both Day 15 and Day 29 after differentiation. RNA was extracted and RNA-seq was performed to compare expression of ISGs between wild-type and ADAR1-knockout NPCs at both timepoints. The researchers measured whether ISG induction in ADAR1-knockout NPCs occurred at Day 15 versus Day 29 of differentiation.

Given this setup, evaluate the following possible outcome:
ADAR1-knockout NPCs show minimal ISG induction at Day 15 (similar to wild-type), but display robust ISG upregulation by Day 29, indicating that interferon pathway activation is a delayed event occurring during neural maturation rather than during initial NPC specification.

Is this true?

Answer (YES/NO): YES